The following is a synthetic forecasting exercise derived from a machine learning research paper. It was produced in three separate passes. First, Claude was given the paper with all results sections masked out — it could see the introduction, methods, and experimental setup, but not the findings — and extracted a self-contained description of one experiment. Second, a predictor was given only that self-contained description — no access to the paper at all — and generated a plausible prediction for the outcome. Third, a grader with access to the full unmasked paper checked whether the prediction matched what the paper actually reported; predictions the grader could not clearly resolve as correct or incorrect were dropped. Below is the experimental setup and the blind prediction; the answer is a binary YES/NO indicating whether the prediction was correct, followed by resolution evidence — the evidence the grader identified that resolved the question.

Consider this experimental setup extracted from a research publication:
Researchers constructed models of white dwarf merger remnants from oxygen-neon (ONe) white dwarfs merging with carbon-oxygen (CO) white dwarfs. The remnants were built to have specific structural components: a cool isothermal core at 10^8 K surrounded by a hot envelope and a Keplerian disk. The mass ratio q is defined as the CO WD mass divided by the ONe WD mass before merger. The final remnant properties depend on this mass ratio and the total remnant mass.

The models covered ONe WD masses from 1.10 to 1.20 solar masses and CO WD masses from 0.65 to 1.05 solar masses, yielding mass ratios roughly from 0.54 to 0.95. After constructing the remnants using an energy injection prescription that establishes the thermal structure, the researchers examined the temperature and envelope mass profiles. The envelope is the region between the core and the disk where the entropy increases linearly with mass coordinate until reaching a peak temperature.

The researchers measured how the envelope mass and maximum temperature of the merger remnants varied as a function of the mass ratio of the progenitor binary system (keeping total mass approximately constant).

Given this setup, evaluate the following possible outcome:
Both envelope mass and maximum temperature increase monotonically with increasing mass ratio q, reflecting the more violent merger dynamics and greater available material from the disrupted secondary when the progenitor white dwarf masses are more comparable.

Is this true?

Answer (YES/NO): YES